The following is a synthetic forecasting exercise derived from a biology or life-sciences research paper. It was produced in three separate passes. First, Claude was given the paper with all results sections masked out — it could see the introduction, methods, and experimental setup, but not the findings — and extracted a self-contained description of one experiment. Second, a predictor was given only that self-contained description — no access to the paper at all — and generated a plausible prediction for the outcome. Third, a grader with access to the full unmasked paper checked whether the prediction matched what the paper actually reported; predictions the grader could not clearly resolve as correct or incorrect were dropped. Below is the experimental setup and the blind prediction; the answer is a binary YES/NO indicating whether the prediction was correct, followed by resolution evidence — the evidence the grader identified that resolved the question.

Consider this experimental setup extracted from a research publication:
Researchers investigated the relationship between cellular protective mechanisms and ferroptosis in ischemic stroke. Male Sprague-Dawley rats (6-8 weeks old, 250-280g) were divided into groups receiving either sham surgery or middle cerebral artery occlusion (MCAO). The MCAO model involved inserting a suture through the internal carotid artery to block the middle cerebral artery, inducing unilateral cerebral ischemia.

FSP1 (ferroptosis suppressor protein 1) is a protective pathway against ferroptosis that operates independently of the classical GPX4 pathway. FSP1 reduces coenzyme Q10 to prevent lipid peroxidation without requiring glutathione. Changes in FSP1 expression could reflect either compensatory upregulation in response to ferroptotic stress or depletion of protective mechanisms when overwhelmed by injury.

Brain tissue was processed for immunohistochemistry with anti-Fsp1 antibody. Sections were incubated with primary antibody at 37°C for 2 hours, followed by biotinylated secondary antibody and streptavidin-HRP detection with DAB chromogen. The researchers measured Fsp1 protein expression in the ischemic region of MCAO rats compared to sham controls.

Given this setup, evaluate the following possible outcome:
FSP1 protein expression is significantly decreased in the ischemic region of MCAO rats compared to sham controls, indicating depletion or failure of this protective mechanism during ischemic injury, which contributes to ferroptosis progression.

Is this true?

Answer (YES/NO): YES